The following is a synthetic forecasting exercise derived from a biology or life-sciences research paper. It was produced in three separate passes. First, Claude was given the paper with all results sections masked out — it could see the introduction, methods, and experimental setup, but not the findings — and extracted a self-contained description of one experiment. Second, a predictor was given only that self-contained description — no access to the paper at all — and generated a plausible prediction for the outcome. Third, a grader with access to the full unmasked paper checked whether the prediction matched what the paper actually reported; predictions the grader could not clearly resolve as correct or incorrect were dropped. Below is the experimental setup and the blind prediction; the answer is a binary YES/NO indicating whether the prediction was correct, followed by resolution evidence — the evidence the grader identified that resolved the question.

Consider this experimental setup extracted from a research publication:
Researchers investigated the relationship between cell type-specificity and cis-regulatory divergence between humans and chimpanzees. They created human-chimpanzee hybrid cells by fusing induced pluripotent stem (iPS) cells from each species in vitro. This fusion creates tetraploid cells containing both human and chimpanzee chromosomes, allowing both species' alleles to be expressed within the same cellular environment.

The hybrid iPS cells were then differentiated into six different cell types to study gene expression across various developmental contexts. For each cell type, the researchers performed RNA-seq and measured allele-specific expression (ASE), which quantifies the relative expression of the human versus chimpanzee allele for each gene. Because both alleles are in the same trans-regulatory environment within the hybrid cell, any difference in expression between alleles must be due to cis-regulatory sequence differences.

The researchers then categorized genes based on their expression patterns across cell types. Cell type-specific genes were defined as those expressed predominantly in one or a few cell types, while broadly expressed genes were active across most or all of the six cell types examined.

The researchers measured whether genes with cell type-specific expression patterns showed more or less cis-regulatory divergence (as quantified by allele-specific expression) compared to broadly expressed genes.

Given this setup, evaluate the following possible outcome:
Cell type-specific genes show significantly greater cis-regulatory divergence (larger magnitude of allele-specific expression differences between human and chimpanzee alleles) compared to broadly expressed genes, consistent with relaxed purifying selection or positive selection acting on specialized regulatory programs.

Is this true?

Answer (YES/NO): YES